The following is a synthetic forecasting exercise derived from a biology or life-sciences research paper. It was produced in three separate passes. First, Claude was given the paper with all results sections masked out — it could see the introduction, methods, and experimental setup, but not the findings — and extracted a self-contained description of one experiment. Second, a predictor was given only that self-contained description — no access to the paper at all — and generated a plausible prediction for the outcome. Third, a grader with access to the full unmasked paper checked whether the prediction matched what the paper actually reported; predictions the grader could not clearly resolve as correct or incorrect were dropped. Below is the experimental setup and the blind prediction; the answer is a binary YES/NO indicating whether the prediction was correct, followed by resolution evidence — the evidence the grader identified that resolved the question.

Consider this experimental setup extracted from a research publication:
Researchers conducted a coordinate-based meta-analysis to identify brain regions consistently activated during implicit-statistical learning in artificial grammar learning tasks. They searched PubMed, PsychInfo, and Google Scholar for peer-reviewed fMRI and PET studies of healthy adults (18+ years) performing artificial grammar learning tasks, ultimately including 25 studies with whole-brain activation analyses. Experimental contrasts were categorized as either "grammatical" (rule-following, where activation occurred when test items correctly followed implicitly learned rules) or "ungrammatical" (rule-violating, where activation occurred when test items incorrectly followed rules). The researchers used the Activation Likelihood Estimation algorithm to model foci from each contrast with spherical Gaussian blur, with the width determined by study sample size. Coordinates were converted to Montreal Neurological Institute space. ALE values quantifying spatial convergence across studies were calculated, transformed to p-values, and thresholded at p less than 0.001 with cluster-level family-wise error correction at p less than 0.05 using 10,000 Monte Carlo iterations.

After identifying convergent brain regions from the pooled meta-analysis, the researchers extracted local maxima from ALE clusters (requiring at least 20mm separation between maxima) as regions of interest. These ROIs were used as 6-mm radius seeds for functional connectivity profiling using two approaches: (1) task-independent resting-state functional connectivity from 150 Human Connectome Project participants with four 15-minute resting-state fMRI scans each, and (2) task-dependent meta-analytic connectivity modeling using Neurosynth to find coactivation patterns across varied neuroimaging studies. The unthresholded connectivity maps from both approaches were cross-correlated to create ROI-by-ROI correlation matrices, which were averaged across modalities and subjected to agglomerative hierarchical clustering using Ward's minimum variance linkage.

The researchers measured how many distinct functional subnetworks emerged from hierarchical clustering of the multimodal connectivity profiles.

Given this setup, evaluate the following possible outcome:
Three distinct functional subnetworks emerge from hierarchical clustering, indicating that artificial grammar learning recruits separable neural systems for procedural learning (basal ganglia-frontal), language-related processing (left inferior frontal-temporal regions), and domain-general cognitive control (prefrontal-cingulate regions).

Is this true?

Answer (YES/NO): NO